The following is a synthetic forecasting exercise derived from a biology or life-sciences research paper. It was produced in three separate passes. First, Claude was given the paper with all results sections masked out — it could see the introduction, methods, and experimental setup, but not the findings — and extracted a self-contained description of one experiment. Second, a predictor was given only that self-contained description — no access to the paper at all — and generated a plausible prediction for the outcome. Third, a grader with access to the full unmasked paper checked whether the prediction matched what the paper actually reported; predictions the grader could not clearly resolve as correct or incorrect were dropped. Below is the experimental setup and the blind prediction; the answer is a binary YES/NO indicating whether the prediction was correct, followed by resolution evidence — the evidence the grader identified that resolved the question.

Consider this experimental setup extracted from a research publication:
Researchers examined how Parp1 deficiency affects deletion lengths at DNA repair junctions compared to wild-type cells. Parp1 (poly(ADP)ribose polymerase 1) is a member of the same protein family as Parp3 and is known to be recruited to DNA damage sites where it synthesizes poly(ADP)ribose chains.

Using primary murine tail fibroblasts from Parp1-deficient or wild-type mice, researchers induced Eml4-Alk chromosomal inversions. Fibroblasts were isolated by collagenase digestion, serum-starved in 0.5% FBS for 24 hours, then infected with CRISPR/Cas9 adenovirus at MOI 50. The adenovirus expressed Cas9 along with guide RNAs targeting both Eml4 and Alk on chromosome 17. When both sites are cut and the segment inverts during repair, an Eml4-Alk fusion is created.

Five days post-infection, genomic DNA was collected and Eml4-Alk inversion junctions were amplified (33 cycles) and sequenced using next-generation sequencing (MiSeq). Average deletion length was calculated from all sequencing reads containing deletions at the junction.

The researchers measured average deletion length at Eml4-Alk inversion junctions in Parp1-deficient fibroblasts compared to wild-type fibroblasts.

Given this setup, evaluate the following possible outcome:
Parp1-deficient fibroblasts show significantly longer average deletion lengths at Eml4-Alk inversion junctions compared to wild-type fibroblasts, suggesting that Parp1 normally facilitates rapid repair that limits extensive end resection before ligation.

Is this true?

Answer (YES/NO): NO